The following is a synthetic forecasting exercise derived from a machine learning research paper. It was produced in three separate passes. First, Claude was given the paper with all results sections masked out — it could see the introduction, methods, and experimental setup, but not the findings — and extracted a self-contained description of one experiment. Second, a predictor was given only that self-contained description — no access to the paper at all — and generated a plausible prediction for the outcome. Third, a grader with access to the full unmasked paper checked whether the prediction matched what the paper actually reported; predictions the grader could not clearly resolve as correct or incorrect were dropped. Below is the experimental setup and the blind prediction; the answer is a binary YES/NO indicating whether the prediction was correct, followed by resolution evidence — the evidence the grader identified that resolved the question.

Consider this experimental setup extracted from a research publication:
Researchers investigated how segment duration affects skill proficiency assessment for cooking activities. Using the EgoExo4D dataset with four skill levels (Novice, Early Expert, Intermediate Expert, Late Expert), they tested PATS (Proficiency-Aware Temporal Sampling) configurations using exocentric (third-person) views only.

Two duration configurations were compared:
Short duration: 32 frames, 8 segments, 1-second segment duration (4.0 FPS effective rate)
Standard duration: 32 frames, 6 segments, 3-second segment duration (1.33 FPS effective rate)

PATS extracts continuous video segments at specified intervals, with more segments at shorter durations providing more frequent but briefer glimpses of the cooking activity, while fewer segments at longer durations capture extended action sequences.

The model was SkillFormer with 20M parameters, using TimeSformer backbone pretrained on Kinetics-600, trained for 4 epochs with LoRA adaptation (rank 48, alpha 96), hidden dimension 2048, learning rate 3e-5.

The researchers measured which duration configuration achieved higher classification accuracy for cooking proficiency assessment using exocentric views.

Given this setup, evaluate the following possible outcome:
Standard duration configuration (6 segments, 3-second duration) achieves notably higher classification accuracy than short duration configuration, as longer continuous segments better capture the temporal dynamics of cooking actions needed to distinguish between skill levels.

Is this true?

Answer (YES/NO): NO